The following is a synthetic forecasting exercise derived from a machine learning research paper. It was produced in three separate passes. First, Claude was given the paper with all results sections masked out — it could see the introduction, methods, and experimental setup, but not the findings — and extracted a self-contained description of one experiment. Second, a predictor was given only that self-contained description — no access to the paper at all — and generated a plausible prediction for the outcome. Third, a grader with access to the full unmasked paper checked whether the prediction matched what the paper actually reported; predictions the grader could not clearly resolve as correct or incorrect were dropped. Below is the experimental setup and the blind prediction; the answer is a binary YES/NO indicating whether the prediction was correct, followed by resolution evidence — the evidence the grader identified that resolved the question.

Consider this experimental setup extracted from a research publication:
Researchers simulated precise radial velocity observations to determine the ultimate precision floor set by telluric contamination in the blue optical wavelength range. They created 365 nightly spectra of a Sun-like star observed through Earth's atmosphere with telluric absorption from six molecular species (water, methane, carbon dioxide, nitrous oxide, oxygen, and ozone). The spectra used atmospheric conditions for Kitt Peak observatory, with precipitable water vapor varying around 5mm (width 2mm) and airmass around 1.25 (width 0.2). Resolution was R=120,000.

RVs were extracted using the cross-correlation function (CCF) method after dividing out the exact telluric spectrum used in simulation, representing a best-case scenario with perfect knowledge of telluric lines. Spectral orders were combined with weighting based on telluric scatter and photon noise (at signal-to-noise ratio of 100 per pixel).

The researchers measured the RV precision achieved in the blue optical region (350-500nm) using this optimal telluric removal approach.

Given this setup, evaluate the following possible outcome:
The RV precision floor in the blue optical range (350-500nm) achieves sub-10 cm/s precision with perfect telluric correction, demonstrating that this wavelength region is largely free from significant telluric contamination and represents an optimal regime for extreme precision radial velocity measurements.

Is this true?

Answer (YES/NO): YES